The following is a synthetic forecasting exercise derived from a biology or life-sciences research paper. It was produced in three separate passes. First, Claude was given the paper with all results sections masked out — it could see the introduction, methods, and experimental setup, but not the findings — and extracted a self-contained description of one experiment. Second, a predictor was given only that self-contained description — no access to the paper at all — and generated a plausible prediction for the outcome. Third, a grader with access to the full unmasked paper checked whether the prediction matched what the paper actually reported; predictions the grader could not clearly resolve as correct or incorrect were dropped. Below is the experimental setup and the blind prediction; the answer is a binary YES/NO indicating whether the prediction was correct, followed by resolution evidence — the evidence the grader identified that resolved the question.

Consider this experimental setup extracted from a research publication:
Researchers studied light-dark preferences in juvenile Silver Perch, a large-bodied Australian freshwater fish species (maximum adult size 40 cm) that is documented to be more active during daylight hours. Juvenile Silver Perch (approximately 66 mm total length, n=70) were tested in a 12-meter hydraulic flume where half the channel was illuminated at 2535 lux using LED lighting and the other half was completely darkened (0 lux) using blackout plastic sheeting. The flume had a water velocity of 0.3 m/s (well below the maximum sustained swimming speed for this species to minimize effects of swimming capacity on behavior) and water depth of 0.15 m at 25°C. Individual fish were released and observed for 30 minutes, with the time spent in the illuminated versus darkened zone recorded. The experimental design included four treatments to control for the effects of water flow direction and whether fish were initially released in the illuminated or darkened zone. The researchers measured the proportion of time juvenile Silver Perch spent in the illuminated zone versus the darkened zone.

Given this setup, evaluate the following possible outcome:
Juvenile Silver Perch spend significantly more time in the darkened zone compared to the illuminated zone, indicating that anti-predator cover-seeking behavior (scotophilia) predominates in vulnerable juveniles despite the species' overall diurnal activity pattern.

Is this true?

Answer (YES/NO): NO